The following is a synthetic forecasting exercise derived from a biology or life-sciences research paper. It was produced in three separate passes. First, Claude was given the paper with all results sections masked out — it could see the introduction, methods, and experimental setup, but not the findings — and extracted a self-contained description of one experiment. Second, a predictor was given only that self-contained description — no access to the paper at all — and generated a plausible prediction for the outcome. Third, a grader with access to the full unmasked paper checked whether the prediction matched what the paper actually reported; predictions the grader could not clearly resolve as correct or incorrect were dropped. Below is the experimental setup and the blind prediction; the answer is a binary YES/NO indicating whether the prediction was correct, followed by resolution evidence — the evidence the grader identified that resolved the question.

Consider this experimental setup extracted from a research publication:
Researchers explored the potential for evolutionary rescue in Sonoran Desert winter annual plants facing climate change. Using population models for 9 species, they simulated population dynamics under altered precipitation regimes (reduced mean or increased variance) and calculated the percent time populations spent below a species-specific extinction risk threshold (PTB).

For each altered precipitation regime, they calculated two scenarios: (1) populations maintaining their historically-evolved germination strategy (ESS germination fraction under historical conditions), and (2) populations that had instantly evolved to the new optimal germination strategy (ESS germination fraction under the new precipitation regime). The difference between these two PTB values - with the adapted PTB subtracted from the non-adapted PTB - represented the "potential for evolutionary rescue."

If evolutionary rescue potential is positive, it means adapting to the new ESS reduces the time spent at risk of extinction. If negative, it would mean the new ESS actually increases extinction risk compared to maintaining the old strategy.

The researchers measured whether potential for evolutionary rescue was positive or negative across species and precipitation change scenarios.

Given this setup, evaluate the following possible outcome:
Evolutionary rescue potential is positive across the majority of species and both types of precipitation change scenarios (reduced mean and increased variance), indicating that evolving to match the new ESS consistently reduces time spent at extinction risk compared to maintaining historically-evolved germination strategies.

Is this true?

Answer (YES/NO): YES